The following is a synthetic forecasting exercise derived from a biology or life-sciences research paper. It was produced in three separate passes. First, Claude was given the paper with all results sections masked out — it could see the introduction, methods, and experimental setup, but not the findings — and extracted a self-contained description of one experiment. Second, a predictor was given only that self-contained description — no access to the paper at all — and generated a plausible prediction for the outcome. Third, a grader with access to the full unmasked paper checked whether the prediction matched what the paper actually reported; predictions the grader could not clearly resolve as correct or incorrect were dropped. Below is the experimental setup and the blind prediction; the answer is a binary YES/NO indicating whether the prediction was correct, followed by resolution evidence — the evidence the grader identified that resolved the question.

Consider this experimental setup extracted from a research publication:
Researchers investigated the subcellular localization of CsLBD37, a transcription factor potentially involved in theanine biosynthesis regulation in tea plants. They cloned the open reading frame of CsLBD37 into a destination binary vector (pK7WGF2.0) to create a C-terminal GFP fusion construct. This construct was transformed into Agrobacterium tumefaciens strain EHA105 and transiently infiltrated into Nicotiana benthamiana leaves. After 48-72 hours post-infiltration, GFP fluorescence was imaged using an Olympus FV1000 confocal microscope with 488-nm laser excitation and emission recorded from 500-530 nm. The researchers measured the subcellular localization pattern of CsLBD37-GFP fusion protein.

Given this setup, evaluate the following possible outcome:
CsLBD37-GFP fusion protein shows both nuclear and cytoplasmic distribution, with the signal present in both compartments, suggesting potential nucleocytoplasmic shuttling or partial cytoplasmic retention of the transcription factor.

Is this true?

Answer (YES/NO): NO